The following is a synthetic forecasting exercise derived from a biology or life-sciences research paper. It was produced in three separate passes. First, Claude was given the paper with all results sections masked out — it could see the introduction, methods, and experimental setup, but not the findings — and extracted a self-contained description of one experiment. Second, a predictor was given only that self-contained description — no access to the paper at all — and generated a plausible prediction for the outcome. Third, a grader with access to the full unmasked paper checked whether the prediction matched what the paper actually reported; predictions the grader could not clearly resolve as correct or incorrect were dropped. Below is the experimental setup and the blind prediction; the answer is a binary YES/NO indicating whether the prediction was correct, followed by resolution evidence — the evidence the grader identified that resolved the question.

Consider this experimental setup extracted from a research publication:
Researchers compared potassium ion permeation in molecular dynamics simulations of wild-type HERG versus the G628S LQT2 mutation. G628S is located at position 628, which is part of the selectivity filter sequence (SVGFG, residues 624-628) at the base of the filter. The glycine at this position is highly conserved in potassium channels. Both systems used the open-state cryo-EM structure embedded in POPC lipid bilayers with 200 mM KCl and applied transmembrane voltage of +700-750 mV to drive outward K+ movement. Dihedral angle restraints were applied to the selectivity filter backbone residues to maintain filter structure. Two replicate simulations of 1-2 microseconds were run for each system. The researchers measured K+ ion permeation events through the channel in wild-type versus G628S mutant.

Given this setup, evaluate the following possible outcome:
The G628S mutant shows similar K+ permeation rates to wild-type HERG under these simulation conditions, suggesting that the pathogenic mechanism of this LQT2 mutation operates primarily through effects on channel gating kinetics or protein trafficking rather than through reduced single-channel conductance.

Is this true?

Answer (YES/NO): NO